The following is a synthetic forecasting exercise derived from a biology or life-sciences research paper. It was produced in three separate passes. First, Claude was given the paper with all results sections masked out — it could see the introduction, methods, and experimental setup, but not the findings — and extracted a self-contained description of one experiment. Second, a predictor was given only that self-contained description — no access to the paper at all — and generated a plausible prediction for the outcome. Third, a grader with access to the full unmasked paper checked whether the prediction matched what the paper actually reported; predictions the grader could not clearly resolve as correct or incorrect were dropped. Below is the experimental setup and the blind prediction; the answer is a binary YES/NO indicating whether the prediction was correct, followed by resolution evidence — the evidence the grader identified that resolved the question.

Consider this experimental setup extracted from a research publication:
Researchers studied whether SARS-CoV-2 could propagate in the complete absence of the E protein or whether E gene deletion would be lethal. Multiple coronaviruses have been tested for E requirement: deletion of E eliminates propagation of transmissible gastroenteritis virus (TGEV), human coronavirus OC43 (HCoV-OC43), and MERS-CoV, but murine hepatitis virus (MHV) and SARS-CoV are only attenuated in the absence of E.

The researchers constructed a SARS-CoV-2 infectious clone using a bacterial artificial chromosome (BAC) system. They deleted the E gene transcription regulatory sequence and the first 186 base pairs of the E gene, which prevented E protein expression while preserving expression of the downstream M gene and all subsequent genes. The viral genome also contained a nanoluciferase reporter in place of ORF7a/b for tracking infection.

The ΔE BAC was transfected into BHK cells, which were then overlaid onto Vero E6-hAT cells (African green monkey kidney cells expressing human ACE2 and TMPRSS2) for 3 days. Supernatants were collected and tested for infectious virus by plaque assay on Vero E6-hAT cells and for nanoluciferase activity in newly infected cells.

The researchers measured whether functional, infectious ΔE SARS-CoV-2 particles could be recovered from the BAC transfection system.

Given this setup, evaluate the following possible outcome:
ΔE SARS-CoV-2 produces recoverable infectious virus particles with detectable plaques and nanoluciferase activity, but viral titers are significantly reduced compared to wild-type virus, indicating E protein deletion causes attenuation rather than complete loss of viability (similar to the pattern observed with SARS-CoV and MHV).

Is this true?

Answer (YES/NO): YES